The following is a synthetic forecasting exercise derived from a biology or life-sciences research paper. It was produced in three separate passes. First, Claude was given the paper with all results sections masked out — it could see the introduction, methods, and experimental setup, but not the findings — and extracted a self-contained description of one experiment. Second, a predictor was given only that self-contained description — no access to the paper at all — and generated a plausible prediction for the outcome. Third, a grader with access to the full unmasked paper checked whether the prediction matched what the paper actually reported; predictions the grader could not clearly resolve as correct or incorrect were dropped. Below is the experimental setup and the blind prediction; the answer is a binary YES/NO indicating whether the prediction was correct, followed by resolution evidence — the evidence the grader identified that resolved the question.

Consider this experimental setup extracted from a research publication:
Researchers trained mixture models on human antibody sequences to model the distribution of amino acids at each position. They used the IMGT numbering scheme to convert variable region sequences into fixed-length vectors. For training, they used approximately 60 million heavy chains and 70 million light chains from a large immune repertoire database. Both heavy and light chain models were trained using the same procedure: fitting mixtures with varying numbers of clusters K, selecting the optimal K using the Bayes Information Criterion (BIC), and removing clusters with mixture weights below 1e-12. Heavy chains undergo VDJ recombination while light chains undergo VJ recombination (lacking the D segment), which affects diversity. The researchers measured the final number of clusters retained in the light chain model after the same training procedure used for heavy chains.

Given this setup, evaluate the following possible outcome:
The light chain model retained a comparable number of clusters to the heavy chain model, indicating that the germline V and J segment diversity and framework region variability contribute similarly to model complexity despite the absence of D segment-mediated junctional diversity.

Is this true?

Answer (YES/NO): NO